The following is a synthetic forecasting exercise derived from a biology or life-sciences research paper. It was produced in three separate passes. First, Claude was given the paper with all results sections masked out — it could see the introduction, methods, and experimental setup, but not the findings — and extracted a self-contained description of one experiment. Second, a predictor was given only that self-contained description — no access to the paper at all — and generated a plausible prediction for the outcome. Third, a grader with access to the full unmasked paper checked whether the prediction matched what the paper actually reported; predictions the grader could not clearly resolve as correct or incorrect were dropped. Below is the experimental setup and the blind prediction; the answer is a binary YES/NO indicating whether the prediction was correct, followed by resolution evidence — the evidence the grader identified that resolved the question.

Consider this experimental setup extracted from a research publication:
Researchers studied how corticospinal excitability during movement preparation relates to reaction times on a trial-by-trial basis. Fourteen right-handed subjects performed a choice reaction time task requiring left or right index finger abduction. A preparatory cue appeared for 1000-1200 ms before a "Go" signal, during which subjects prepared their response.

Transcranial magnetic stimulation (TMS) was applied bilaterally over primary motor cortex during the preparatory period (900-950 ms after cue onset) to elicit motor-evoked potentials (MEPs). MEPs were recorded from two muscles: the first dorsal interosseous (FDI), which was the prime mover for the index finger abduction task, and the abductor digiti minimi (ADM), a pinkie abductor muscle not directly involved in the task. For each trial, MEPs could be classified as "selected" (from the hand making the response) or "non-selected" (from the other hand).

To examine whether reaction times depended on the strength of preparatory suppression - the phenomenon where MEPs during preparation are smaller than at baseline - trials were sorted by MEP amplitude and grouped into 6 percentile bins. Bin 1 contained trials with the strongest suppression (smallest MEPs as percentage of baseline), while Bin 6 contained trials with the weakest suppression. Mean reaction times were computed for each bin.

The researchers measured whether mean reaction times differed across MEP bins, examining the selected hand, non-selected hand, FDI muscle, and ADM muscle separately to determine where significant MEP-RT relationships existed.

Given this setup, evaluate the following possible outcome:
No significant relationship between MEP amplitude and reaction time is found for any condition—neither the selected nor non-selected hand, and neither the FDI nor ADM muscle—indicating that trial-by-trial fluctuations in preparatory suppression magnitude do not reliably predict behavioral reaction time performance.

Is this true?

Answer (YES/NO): NO